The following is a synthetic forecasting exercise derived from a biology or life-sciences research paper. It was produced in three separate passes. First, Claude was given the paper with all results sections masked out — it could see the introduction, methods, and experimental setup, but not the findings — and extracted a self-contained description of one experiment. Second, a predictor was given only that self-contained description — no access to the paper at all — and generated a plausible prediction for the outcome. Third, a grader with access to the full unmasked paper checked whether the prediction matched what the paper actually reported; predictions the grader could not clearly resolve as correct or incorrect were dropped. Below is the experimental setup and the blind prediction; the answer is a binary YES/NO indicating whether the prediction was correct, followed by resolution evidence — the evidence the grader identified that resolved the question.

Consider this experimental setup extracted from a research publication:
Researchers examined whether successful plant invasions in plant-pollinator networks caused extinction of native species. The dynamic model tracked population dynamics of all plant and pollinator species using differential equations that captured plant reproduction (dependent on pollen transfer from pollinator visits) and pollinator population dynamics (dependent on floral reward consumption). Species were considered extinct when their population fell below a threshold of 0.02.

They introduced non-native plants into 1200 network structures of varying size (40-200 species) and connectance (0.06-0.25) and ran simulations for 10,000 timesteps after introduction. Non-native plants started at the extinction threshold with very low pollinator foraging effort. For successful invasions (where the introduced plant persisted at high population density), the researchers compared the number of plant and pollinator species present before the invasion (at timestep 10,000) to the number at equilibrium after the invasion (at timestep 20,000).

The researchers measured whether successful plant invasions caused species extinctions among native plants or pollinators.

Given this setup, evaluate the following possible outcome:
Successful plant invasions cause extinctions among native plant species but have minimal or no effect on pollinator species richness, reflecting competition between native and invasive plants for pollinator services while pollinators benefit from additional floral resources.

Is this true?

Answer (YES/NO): NO